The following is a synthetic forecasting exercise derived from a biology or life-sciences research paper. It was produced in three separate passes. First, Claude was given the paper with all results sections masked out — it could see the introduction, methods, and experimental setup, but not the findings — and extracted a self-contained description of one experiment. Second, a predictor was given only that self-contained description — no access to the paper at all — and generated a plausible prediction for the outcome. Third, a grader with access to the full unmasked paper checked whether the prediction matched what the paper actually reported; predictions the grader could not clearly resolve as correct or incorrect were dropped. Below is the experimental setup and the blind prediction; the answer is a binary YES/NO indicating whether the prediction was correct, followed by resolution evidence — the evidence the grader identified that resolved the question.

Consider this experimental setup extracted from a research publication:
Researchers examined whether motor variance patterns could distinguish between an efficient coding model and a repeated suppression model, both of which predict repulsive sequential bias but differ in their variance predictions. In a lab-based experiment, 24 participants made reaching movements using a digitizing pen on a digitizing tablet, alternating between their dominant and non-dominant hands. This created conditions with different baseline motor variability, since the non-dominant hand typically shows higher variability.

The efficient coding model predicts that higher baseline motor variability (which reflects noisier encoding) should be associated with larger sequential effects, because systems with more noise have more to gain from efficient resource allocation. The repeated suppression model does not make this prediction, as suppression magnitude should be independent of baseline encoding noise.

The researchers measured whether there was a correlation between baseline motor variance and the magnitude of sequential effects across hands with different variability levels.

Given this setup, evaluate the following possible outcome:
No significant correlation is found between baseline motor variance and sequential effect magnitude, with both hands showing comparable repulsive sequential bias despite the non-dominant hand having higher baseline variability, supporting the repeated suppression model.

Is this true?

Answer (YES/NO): NO